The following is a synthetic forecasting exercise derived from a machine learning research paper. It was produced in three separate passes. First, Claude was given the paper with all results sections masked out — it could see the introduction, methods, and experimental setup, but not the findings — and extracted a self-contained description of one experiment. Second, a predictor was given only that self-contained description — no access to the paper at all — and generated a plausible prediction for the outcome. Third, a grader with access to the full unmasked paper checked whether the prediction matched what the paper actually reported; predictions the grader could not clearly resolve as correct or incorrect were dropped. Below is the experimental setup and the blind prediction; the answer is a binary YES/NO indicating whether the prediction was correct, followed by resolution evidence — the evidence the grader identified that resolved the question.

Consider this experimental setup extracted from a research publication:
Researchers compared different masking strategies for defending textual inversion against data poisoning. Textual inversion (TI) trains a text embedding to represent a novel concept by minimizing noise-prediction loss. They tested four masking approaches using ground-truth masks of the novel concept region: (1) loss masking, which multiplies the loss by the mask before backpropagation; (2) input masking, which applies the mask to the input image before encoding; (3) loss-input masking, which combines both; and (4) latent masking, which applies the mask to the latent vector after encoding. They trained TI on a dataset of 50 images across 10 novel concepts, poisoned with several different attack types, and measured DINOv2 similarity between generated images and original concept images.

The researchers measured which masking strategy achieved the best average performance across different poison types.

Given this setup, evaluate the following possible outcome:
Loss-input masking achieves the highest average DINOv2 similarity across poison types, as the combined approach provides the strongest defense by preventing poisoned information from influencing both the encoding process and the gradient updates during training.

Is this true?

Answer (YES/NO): NO